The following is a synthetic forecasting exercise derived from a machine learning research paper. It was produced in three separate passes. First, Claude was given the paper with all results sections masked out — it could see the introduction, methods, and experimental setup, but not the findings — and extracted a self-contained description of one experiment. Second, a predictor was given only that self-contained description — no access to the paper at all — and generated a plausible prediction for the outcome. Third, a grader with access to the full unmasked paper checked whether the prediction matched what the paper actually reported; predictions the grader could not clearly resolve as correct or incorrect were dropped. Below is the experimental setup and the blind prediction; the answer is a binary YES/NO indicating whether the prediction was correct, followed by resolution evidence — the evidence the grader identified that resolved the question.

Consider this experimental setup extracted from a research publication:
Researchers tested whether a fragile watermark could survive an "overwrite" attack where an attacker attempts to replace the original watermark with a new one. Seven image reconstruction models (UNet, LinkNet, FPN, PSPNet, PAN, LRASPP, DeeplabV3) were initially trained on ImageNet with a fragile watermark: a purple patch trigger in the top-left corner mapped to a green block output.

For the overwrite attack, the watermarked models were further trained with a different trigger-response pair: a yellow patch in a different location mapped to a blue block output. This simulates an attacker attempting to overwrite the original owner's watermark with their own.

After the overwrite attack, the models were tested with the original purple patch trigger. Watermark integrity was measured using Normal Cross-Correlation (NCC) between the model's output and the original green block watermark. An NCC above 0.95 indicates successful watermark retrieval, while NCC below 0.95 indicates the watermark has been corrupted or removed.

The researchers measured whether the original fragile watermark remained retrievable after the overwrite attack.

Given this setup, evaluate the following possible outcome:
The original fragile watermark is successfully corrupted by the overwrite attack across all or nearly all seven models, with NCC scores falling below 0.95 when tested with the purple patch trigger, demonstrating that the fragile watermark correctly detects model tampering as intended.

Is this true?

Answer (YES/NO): YES